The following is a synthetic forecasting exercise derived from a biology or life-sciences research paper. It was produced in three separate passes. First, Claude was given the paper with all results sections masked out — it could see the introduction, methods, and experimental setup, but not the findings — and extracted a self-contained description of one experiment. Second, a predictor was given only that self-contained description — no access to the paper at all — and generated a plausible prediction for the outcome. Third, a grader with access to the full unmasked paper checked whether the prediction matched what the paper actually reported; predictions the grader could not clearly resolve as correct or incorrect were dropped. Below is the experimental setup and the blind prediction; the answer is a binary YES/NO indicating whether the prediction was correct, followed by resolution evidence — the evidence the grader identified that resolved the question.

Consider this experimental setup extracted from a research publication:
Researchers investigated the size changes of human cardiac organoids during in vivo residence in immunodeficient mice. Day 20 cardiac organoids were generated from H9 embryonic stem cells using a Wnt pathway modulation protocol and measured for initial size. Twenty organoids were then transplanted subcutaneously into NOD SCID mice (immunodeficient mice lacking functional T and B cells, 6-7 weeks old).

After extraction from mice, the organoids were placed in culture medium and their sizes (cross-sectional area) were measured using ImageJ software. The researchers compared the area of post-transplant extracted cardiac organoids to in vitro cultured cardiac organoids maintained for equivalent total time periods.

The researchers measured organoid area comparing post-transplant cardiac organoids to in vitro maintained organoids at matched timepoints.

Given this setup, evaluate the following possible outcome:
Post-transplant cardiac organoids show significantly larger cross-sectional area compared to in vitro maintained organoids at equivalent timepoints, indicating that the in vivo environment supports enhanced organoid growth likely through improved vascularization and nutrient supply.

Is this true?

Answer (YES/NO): YES